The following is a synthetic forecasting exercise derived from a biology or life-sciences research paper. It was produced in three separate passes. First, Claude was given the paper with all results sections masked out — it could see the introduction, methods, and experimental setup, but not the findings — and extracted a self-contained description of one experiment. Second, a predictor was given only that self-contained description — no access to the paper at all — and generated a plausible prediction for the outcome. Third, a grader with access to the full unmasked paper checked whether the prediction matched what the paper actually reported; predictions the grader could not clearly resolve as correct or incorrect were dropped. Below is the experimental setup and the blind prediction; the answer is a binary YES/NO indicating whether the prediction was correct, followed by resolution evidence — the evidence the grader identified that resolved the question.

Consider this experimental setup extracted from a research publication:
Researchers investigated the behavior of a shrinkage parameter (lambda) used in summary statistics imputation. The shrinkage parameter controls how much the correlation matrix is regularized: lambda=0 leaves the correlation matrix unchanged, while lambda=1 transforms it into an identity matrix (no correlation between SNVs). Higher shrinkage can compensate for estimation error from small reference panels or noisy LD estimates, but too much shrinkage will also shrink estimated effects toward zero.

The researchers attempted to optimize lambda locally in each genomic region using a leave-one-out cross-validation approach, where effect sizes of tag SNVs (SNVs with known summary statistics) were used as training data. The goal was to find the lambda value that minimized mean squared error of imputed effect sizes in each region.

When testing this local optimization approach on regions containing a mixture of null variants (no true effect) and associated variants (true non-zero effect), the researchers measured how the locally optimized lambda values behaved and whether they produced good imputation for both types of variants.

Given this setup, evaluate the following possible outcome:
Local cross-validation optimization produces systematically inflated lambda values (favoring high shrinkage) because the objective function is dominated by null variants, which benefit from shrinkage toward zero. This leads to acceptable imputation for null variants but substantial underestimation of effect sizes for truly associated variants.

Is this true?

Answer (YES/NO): YES